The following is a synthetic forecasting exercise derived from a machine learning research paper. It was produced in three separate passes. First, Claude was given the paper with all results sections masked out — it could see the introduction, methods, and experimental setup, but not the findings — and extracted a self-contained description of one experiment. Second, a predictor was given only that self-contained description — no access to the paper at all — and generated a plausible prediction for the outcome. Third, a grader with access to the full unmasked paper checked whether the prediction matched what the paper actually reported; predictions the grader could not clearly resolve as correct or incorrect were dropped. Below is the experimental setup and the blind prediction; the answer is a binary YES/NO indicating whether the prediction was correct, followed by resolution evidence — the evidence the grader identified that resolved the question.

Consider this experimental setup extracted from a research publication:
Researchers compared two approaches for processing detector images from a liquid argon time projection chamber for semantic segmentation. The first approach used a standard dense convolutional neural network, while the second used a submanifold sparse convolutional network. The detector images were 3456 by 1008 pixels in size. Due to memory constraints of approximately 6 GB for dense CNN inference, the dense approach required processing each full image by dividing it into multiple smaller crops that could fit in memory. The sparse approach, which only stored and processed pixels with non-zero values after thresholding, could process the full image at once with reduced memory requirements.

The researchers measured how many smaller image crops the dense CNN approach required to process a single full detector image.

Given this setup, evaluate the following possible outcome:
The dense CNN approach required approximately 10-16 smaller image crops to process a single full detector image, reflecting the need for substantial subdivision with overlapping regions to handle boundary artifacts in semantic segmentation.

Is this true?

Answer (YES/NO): NO